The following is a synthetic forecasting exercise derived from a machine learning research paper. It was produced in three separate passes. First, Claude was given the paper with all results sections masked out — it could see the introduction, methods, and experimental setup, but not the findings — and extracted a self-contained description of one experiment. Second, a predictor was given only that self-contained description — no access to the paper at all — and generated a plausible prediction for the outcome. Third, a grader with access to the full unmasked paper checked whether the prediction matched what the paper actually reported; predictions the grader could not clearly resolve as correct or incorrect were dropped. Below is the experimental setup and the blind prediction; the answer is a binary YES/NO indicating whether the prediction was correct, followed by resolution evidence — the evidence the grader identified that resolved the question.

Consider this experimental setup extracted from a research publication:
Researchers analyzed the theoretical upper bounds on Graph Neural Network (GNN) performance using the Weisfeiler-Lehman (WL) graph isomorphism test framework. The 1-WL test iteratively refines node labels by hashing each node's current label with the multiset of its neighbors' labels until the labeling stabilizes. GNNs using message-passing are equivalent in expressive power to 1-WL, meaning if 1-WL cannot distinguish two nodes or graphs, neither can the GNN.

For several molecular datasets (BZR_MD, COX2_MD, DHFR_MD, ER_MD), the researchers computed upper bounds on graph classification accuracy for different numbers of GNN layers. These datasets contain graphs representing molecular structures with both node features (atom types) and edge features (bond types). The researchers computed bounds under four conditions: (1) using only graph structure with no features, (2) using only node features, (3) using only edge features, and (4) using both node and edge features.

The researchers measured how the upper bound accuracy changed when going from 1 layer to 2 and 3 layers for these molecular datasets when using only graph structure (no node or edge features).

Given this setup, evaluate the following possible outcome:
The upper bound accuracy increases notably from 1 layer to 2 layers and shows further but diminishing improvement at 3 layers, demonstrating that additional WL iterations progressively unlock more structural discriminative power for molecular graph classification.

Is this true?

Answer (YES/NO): NO